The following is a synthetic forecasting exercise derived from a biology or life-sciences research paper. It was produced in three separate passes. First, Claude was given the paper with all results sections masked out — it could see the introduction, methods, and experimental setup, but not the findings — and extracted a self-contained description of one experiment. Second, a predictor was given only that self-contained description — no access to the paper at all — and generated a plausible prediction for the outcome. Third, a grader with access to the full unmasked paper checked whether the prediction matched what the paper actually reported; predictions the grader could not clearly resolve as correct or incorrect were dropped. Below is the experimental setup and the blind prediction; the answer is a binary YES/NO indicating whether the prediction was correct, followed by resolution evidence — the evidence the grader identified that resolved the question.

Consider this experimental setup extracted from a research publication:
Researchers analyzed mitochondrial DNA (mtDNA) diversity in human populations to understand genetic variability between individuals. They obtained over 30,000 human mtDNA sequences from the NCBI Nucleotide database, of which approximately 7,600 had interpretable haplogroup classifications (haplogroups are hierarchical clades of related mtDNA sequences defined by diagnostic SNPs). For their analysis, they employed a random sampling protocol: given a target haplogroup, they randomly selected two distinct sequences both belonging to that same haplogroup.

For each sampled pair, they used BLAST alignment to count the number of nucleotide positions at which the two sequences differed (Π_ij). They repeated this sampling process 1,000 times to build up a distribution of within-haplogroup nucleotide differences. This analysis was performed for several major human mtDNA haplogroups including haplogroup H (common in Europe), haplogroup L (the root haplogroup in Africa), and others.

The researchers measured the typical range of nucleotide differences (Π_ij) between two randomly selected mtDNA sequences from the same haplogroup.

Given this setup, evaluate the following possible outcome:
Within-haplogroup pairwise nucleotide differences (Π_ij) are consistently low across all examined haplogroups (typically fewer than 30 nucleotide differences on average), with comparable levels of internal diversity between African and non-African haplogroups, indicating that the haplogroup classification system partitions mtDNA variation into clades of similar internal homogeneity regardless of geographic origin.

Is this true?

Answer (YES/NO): NO